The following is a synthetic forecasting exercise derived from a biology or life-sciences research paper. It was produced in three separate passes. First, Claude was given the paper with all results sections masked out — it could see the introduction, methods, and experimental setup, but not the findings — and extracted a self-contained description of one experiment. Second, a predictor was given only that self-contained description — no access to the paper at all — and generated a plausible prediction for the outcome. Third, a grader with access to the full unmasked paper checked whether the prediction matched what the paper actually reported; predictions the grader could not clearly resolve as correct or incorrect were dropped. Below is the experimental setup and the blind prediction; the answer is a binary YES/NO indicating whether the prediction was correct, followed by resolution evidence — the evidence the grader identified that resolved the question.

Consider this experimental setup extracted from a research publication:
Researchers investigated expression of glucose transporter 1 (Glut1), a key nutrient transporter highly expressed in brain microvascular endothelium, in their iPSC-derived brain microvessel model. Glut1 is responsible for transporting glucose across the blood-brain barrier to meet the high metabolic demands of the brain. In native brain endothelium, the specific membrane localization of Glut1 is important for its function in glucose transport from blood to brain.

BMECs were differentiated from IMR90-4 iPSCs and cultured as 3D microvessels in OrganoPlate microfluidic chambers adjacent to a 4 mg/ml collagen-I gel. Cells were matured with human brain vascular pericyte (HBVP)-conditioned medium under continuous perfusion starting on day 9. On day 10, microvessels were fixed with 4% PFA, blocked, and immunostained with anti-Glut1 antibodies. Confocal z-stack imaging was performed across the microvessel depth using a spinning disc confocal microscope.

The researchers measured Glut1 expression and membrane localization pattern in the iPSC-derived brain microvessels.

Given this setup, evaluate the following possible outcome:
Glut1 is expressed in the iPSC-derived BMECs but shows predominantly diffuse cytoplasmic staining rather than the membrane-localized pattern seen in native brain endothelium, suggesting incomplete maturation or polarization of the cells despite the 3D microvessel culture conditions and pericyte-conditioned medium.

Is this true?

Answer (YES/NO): NO